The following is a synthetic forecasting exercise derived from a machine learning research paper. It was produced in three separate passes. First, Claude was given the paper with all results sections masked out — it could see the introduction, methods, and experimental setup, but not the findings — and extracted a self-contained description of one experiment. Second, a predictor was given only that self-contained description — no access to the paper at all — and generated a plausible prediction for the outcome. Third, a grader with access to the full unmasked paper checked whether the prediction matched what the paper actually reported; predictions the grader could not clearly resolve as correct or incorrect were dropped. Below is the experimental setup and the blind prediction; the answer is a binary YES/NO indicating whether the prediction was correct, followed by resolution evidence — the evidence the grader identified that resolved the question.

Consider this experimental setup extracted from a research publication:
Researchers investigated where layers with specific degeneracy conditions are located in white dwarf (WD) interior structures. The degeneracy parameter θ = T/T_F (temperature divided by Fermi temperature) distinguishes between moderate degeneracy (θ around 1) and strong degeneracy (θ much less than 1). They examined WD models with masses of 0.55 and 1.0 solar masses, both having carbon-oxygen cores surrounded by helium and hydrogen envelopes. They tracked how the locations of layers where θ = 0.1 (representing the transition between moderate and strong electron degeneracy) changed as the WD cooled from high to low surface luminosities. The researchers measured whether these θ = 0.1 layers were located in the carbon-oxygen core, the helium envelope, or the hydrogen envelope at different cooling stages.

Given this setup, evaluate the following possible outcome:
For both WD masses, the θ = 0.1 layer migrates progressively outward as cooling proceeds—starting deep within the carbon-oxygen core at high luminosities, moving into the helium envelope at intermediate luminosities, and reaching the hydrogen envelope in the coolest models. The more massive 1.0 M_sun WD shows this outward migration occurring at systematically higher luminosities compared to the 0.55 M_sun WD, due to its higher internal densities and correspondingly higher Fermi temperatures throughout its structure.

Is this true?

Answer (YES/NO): NO